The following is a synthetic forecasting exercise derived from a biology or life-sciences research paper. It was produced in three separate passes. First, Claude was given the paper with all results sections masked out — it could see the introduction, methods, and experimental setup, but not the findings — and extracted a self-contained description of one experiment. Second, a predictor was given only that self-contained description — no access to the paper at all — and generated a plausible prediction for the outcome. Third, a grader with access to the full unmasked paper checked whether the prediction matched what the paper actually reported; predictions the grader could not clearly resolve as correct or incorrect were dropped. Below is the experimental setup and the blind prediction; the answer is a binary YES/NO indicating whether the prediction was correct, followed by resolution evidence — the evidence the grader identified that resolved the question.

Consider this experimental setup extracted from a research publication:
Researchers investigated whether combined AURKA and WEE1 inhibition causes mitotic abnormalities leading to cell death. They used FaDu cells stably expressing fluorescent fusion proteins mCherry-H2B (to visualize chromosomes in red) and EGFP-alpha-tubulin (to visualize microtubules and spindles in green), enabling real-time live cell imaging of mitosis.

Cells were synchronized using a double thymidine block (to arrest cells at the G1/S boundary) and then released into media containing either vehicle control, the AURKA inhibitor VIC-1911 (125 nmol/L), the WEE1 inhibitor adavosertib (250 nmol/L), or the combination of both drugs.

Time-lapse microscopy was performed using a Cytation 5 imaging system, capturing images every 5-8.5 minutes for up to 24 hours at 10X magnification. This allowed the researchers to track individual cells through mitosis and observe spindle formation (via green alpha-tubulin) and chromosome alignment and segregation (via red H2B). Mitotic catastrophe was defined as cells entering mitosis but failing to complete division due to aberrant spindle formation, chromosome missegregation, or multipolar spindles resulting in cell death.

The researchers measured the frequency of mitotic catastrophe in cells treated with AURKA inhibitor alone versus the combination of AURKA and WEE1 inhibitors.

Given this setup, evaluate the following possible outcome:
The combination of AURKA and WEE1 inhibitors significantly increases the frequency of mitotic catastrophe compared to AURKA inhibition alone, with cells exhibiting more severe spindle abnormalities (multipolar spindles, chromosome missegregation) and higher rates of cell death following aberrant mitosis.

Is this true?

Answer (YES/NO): YES